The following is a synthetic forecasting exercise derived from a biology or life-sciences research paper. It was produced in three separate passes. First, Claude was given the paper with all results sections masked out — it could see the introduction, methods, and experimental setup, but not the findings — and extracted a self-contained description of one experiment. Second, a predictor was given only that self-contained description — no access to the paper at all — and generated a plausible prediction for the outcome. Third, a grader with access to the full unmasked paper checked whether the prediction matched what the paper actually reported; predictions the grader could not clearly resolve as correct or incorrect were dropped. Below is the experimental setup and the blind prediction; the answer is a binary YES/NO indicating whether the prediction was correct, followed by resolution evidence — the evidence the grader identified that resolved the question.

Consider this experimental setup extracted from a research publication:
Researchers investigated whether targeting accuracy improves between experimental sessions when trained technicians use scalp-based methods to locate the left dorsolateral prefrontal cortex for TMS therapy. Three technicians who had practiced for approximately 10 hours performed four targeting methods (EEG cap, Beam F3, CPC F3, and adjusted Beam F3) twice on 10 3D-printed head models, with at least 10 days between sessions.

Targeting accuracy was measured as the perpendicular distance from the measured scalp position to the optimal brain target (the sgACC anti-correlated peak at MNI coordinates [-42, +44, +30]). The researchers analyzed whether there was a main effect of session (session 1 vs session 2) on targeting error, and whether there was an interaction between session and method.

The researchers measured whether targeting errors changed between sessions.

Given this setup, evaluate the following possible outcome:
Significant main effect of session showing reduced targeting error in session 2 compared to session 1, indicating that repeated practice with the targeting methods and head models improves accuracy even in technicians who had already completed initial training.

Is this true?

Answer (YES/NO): NO